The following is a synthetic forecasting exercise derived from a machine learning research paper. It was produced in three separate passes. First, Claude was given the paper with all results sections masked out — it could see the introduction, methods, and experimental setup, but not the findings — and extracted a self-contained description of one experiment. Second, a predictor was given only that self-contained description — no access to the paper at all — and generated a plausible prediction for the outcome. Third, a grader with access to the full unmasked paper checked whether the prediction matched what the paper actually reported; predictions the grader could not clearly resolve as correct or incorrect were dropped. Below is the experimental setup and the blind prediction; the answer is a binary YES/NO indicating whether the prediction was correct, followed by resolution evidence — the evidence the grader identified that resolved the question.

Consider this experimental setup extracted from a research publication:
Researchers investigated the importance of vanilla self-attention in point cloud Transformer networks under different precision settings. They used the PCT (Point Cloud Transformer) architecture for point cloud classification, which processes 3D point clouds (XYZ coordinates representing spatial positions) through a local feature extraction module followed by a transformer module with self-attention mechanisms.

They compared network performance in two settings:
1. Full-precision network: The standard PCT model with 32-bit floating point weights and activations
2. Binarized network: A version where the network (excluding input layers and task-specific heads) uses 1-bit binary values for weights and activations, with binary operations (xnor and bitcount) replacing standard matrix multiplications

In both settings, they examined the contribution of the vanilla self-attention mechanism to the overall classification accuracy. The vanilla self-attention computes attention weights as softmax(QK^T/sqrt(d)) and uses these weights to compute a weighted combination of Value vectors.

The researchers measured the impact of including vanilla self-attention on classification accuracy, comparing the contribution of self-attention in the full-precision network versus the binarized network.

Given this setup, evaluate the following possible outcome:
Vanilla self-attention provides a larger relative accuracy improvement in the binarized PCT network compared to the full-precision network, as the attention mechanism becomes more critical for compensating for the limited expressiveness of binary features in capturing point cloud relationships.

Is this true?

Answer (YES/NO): YES